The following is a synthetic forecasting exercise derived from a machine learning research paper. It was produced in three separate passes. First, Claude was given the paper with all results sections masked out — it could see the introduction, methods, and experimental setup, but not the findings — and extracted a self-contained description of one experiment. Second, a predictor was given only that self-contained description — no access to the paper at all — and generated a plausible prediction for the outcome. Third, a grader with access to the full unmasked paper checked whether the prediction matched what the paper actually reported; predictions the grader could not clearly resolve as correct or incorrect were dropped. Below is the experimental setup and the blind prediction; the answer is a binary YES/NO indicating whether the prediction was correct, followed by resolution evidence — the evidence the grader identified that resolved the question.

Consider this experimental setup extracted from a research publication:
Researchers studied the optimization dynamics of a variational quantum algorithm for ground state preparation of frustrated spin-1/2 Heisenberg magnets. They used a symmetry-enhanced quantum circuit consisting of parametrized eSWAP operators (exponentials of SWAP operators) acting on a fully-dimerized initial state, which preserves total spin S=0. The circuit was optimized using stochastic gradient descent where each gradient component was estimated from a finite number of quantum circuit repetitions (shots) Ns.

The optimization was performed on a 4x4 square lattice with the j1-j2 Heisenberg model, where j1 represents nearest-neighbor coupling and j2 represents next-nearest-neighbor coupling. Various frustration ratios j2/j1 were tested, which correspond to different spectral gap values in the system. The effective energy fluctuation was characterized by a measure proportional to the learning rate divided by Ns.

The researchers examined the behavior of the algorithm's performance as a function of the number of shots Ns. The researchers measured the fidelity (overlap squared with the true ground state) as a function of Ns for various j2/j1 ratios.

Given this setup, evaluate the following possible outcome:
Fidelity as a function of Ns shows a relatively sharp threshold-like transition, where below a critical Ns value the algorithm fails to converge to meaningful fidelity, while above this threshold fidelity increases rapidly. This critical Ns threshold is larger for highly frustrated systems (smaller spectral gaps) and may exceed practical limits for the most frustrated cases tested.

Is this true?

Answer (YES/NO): NO